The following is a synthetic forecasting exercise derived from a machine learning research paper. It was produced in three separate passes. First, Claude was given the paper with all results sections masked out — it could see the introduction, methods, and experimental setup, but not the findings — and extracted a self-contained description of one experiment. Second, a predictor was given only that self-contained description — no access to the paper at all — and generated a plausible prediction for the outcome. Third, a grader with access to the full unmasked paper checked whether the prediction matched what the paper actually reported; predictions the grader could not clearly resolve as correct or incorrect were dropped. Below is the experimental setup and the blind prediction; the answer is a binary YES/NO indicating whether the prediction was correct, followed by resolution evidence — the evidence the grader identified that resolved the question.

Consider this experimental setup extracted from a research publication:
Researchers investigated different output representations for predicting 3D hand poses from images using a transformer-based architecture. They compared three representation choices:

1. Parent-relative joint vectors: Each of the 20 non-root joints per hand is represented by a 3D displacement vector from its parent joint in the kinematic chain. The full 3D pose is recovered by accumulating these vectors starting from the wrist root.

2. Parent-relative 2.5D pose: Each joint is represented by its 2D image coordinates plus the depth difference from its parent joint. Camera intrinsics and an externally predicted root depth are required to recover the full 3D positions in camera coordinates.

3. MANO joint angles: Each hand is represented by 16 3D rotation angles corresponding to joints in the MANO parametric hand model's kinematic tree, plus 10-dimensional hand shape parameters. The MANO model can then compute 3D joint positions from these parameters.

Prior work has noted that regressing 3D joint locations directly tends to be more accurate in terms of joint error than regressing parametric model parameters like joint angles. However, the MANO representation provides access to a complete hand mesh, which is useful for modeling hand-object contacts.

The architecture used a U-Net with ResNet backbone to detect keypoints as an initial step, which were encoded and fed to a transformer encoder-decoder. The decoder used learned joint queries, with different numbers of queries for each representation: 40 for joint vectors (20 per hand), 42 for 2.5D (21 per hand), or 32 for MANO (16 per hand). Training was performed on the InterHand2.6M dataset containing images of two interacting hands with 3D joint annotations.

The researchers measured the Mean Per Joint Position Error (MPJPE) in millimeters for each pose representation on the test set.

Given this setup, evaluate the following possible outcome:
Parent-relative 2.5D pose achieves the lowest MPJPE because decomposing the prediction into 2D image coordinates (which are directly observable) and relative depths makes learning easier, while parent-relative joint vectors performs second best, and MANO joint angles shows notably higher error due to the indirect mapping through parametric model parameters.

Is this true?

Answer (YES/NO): YES